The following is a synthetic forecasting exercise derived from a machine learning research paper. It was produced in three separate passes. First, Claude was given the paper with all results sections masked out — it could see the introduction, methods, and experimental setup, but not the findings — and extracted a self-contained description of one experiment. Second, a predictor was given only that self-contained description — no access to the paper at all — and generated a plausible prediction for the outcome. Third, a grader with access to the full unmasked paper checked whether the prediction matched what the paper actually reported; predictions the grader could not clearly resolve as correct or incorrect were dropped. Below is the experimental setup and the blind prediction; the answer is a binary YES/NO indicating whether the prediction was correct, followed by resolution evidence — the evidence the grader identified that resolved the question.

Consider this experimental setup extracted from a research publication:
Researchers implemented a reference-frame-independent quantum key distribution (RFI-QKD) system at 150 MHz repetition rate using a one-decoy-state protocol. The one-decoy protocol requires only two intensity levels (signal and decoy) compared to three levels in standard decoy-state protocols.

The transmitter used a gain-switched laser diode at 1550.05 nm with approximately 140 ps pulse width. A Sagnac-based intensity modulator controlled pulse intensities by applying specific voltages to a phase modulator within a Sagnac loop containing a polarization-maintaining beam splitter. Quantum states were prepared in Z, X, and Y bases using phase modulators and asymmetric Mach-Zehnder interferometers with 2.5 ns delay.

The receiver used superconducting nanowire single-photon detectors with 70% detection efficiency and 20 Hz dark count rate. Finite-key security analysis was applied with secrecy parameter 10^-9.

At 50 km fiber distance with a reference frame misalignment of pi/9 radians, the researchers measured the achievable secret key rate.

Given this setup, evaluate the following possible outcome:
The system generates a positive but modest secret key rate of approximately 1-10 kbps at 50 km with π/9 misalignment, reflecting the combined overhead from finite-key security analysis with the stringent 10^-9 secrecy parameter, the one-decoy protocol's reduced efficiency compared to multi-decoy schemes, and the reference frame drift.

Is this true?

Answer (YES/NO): NO